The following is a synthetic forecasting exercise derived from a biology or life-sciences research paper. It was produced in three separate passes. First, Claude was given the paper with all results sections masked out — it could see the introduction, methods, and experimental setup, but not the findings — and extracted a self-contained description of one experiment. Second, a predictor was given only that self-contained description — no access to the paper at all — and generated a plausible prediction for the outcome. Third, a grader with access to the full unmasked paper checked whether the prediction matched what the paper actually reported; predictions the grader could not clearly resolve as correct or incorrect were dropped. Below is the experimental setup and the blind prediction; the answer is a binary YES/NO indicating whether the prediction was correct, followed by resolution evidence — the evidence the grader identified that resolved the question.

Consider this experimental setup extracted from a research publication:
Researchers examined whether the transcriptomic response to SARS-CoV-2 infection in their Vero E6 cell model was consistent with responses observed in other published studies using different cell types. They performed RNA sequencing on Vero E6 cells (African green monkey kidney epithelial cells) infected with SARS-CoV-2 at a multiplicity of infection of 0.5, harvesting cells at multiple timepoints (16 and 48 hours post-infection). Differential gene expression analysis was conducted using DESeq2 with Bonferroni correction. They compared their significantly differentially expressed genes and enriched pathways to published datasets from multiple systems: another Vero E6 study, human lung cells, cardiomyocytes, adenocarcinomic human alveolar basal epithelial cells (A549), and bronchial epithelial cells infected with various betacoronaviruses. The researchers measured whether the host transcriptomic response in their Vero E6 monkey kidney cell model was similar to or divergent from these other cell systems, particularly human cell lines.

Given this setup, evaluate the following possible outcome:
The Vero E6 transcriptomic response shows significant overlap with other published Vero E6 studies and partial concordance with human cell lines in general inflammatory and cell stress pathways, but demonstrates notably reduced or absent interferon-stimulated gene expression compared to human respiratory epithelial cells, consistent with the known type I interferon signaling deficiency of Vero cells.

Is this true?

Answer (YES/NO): NO